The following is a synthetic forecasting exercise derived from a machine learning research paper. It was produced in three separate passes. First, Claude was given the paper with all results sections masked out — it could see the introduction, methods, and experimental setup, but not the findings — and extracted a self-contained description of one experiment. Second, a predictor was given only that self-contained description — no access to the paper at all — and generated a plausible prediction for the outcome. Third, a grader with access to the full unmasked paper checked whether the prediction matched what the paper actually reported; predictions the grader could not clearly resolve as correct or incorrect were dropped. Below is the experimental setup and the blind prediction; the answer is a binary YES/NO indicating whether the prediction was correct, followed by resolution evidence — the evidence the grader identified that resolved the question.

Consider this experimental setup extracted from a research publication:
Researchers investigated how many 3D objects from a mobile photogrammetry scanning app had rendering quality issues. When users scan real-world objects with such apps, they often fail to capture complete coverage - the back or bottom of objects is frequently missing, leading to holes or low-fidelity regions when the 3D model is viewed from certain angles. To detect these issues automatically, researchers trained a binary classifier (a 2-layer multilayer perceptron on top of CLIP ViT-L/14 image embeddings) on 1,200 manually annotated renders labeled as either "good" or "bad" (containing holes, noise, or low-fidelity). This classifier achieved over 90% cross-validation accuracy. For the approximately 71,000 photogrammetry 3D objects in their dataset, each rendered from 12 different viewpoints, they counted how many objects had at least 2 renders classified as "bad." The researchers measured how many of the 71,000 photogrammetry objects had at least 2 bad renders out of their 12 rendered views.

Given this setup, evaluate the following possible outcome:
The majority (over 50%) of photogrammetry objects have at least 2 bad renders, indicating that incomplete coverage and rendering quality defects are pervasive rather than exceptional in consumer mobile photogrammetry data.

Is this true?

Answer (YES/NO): YES